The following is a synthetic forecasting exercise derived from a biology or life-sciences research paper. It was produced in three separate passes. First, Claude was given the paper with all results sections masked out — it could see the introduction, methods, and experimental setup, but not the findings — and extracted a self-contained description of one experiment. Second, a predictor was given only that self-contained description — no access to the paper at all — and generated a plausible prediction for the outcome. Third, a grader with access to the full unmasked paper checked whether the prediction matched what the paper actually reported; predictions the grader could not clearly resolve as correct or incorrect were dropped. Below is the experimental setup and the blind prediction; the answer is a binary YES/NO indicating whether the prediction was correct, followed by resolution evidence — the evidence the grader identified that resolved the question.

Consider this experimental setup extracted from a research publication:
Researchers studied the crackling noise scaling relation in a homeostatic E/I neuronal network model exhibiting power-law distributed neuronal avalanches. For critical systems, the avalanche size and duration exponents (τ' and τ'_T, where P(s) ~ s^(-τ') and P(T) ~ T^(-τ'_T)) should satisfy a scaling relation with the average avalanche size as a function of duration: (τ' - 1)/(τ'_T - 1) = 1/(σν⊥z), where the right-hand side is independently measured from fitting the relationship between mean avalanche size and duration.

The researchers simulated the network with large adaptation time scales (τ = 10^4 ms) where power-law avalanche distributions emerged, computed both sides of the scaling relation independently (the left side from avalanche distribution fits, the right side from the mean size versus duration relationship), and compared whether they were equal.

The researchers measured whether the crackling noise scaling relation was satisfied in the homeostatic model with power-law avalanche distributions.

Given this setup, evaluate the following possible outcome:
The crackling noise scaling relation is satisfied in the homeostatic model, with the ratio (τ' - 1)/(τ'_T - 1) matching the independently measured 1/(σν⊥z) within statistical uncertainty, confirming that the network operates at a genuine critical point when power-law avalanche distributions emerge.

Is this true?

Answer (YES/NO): NO